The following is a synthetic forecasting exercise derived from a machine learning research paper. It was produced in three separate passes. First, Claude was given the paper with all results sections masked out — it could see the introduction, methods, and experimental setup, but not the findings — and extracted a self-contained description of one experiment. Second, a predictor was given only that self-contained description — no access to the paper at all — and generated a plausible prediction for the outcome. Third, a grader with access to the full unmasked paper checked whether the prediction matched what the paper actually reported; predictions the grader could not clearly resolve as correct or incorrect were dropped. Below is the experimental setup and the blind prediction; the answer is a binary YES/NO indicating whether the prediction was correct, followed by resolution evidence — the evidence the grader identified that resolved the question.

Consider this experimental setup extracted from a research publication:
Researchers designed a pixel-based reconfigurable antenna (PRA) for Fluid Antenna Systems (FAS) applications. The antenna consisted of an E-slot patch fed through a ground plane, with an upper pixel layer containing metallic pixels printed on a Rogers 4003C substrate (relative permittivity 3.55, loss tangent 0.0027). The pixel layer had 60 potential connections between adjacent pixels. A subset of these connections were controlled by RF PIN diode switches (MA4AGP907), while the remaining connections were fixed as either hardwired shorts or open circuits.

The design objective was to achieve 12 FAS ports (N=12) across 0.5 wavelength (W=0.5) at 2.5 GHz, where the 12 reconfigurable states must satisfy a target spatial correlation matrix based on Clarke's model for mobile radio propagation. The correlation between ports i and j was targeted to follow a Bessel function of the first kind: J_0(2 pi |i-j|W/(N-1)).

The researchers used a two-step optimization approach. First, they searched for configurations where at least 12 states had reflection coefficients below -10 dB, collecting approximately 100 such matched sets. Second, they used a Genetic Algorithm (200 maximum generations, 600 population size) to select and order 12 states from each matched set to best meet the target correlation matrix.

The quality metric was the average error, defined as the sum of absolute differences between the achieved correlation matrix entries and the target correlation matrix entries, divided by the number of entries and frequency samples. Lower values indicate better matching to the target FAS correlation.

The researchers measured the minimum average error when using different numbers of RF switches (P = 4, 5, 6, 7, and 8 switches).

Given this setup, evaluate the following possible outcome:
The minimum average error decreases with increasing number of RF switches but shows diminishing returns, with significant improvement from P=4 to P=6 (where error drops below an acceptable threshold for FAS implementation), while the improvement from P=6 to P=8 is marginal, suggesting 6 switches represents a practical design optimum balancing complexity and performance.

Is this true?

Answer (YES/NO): NO